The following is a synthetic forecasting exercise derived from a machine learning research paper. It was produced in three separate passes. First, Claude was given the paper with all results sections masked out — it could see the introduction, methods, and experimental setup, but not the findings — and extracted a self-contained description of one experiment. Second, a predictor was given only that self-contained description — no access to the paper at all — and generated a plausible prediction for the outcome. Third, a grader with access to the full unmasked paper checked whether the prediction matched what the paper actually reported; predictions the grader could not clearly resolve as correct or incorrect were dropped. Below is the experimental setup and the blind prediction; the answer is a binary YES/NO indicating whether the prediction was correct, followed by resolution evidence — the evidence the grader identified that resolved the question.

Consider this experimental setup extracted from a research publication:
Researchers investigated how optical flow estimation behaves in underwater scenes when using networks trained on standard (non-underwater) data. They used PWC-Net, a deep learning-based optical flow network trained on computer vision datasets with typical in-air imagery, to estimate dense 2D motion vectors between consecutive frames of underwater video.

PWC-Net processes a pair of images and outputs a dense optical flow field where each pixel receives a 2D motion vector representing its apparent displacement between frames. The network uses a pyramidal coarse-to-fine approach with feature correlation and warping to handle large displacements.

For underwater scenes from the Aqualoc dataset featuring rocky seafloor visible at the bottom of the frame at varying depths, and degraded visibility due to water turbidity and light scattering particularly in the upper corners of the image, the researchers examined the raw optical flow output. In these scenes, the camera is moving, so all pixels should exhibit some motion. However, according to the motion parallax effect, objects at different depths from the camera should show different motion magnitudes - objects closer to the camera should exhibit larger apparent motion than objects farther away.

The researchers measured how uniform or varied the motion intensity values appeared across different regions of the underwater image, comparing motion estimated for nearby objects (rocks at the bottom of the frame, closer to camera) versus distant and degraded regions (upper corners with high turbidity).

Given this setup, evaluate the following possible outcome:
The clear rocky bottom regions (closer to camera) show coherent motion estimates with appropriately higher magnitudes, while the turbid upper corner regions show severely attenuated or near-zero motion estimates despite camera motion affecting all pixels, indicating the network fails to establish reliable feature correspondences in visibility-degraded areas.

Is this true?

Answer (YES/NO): NO